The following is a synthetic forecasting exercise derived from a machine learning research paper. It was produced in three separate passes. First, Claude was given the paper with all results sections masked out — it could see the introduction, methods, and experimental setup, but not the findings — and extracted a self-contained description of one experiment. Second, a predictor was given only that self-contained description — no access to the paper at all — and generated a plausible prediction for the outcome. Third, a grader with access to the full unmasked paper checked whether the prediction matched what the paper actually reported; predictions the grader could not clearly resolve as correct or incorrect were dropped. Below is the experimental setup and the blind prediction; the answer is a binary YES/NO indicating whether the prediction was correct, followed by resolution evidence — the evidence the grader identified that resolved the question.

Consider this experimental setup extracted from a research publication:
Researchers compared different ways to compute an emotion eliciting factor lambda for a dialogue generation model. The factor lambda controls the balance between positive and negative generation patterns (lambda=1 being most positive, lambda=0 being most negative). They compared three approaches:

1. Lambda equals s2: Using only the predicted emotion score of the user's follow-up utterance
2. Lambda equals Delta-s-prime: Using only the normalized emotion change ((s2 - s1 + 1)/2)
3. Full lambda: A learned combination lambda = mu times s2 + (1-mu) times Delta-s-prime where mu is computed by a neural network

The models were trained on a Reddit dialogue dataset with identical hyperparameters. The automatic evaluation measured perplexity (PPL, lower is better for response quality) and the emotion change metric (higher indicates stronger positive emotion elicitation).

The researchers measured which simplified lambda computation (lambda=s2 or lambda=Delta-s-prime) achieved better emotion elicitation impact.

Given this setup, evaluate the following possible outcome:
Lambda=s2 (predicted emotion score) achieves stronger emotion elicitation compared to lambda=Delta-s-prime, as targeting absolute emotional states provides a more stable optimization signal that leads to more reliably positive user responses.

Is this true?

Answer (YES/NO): NO